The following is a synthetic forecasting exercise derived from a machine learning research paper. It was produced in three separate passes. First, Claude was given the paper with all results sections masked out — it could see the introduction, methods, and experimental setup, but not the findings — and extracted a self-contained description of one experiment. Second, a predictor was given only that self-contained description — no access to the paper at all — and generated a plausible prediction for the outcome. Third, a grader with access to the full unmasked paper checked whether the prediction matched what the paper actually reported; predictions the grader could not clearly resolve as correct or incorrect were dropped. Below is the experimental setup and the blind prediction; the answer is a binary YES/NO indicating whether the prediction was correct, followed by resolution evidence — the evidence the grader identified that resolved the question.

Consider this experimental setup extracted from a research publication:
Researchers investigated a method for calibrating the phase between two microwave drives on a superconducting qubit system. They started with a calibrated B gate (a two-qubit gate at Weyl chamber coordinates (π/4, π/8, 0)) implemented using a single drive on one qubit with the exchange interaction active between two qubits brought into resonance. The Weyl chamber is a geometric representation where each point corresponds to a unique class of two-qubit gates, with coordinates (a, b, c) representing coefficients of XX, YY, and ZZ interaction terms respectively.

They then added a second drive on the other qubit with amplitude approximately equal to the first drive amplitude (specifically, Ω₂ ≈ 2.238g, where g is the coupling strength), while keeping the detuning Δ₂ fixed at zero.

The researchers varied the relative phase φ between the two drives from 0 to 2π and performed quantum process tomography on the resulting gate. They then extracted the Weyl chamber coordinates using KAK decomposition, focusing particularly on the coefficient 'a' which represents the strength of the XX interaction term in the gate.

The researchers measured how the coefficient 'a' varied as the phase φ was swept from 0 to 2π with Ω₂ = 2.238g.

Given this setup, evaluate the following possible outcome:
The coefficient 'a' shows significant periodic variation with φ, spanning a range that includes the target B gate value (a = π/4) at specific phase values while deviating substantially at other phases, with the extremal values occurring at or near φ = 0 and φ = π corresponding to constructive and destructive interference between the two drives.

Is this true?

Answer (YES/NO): NO